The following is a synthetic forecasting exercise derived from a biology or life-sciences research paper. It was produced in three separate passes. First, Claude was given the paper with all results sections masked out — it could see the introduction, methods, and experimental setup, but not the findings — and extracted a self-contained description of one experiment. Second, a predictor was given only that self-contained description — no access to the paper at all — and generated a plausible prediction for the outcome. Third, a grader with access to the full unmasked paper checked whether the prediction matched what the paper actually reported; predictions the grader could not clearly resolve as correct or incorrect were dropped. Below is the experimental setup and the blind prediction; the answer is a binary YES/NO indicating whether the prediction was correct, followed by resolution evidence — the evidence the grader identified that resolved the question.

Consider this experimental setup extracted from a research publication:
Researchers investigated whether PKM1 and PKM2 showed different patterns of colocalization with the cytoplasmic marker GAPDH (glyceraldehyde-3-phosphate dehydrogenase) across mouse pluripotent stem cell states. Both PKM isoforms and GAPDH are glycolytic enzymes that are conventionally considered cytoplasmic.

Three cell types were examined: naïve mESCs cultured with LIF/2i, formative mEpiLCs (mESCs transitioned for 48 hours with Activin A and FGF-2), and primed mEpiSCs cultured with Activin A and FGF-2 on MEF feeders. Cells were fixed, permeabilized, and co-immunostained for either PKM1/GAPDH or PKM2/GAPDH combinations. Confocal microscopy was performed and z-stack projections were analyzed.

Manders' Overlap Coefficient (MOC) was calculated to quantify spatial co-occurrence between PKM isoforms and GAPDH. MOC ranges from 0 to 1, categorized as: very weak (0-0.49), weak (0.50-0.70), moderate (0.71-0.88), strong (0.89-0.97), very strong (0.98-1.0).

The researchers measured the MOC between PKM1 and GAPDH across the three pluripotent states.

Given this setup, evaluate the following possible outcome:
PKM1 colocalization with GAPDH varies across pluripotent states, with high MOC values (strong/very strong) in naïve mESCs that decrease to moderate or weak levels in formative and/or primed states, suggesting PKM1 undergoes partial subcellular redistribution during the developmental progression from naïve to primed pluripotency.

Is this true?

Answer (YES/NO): NO